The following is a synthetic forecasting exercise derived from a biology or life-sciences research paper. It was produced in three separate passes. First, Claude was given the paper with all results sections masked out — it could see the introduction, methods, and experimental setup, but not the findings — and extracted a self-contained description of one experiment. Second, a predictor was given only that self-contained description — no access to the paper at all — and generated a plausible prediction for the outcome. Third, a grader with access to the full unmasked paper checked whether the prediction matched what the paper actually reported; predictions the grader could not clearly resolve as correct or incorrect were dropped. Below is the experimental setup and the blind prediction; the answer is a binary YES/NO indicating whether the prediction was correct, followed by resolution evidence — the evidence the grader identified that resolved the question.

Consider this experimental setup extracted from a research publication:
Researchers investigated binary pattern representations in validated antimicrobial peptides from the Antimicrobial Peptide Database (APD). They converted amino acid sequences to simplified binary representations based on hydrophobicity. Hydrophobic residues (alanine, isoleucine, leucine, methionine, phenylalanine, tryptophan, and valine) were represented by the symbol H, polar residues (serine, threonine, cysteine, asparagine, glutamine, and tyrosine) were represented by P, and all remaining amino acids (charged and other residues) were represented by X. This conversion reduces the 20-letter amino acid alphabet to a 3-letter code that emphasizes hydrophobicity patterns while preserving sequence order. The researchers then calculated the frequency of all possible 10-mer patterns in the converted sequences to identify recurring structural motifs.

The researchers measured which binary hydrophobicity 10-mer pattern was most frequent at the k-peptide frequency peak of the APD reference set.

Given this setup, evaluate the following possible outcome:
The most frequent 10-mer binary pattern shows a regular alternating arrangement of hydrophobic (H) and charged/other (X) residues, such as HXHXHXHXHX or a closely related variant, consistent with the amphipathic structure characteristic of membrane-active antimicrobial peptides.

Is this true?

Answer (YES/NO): NO